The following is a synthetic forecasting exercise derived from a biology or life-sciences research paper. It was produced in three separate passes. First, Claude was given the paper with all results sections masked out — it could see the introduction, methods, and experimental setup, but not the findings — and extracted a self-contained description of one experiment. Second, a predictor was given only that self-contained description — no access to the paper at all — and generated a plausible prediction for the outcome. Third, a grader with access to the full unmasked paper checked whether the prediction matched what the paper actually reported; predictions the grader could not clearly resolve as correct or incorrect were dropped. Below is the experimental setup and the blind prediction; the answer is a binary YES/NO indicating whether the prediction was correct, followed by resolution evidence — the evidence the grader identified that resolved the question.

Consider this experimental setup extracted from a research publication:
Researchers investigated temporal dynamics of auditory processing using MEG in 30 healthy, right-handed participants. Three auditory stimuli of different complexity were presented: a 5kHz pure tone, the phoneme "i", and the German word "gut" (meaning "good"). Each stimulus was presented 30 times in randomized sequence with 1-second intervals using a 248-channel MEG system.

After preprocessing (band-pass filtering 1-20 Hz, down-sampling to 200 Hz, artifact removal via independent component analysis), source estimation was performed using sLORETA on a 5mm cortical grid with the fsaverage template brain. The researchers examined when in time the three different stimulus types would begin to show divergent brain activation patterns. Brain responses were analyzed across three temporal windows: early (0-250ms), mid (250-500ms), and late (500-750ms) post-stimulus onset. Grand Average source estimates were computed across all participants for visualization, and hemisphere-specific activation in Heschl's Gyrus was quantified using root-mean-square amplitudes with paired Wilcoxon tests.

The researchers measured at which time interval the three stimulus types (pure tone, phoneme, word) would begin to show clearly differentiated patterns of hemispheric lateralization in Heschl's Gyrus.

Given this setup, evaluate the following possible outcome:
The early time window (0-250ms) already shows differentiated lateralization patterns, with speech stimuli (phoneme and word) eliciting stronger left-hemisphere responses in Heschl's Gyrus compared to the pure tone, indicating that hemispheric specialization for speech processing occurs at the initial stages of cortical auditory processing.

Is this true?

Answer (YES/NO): NO